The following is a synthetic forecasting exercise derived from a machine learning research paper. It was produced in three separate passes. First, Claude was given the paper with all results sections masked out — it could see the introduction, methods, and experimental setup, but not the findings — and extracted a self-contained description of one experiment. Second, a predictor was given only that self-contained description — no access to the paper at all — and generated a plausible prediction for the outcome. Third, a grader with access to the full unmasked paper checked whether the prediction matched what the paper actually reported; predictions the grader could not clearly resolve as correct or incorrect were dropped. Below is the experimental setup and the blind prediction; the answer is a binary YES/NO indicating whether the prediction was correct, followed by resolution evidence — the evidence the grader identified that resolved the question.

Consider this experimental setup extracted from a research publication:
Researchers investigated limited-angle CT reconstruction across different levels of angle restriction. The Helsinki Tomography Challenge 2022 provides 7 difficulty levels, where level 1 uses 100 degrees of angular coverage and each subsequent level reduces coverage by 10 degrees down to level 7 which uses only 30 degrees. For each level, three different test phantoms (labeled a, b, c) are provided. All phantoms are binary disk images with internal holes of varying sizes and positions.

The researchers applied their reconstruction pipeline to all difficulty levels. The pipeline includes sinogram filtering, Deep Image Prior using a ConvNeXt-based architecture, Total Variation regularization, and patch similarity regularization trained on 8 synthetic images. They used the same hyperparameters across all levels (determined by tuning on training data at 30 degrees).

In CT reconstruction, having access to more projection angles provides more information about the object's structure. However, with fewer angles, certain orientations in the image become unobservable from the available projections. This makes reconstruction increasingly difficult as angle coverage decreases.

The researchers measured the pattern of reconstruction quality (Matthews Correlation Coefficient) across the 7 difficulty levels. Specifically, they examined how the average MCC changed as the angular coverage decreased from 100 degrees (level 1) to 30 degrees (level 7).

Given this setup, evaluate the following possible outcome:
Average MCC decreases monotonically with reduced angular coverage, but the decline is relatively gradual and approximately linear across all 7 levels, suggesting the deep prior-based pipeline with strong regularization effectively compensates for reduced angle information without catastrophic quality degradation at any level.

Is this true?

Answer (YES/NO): NO